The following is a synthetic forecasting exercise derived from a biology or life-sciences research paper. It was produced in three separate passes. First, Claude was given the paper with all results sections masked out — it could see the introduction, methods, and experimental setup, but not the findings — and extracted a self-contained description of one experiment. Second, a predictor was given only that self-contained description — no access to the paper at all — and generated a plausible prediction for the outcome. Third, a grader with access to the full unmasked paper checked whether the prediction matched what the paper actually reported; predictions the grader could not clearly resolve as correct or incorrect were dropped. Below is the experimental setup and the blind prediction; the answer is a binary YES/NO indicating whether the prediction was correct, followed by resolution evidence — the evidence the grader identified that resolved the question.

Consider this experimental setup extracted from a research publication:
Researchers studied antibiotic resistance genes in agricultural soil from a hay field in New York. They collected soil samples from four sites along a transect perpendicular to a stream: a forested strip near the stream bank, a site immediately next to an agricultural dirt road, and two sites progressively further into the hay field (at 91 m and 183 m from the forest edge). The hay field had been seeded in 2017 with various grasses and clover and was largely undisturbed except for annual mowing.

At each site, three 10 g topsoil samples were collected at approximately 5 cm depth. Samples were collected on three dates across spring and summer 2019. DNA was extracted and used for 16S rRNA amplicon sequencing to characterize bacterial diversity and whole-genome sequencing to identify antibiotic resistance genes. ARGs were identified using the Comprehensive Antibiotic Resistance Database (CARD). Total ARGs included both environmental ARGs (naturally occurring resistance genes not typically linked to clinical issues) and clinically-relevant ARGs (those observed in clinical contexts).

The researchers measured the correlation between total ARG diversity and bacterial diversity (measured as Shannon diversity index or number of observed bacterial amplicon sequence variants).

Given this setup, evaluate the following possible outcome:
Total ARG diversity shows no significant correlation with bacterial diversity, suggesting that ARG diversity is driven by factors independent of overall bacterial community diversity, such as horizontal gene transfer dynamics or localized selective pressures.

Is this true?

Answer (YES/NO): NO